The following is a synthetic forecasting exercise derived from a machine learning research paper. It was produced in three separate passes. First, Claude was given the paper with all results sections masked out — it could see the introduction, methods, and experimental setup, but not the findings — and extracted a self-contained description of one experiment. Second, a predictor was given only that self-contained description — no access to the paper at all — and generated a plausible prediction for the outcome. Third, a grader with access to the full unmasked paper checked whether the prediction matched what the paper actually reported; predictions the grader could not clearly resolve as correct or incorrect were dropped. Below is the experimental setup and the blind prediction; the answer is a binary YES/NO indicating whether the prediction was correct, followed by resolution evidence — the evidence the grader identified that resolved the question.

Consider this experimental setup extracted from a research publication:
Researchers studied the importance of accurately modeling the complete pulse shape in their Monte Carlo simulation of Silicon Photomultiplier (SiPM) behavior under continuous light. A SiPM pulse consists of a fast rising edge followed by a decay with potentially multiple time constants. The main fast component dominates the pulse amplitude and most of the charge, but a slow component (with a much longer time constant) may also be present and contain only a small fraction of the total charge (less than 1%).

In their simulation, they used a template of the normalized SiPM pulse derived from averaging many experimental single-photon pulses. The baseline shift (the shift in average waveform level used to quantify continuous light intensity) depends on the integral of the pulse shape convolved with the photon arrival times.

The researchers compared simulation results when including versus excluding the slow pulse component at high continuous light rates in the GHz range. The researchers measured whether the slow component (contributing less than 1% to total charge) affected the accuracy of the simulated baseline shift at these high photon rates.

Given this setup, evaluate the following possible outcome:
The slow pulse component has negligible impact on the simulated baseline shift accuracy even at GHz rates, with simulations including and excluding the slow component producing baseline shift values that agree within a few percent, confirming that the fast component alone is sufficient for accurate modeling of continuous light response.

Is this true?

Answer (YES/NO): NO